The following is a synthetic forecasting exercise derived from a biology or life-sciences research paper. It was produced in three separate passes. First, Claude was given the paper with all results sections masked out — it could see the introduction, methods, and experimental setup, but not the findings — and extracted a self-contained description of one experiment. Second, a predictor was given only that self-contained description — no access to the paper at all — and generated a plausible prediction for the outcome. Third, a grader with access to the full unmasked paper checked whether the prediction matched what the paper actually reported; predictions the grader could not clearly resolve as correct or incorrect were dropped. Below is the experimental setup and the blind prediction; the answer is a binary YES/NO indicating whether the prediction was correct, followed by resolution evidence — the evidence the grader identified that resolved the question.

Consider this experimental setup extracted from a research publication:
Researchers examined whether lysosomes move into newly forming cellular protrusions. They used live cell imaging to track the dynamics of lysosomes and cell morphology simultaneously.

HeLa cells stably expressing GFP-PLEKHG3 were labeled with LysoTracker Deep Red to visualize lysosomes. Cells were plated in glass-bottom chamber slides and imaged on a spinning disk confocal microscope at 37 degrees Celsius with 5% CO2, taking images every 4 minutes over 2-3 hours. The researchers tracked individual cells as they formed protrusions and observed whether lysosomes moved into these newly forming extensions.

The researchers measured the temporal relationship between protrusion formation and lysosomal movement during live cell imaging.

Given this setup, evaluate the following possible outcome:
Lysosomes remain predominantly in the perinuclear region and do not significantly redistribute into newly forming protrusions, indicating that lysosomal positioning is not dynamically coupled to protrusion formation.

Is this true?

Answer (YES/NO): NO